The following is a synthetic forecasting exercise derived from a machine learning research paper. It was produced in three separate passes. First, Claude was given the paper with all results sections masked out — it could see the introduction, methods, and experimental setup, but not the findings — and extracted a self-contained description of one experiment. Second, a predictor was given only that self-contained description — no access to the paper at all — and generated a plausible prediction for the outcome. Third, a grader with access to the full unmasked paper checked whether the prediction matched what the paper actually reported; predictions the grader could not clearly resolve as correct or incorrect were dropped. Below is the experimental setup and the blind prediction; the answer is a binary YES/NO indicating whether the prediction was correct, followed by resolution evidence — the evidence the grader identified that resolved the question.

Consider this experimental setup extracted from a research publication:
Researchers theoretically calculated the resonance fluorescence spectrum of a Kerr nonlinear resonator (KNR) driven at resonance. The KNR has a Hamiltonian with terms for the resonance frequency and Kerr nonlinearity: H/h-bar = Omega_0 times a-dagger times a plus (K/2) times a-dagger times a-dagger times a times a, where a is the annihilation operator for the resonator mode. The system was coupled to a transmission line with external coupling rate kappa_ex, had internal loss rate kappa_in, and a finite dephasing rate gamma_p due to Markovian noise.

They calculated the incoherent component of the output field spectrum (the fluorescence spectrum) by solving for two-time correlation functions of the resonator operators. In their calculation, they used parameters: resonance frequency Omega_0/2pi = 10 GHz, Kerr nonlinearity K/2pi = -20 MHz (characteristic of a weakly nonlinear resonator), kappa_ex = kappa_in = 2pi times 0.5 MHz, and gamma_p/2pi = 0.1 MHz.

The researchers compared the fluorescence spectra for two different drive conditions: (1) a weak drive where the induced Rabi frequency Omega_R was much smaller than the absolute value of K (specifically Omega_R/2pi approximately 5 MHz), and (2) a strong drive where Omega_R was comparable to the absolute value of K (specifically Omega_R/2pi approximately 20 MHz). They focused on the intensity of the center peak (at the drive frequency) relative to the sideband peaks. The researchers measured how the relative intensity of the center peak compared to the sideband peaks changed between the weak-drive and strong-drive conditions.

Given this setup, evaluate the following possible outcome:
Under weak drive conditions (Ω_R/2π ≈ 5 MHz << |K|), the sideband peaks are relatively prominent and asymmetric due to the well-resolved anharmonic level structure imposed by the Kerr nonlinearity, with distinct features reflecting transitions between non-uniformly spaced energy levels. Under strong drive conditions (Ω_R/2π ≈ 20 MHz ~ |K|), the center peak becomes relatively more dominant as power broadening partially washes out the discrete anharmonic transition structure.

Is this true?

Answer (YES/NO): NO